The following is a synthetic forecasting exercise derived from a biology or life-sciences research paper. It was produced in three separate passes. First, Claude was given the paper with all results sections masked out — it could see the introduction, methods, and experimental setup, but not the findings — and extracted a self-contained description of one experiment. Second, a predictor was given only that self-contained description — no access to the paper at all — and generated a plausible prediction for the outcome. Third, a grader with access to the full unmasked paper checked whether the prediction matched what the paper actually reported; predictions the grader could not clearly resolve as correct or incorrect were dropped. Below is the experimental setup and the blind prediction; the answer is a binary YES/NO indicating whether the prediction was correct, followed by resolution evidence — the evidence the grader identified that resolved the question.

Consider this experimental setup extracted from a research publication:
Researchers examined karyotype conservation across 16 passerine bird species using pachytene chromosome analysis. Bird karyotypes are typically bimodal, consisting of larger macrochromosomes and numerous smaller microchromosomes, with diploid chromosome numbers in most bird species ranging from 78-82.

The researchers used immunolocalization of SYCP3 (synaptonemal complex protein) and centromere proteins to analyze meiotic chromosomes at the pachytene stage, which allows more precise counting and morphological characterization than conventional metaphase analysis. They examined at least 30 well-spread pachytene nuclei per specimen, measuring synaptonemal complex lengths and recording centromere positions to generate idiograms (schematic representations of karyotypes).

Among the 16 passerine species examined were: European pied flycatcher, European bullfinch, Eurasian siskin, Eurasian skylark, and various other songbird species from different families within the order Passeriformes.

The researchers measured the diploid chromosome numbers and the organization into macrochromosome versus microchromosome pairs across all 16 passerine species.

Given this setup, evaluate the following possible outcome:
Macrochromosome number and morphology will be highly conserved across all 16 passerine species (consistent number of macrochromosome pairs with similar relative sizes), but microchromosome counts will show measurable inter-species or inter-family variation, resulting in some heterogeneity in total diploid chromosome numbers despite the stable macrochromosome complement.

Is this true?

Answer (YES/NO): NO